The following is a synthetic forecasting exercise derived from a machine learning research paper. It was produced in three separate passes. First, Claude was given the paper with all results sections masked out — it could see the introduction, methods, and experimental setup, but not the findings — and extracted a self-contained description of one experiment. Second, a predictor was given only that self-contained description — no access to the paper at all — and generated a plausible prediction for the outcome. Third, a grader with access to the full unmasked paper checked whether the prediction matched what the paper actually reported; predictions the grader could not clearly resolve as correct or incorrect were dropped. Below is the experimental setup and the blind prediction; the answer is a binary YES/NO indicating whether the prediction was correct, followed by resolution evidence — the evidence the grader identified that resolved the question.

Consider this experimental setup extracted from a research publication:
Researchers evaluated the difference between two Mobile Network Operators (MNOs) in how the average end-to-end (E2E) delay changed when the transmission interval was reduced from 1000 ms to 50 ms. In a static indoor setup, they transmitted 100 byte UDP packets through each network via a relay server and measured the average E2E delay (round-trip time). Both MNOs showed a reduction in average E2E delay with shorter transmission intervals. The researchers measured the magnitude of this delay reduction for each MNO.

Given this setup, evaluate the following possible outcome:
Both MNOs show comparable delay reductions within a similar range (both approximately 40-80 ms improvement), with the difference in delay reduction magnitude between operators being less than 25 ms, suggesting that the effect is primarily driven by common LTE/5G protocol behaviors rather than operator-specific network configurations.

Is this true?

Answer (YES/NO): NO